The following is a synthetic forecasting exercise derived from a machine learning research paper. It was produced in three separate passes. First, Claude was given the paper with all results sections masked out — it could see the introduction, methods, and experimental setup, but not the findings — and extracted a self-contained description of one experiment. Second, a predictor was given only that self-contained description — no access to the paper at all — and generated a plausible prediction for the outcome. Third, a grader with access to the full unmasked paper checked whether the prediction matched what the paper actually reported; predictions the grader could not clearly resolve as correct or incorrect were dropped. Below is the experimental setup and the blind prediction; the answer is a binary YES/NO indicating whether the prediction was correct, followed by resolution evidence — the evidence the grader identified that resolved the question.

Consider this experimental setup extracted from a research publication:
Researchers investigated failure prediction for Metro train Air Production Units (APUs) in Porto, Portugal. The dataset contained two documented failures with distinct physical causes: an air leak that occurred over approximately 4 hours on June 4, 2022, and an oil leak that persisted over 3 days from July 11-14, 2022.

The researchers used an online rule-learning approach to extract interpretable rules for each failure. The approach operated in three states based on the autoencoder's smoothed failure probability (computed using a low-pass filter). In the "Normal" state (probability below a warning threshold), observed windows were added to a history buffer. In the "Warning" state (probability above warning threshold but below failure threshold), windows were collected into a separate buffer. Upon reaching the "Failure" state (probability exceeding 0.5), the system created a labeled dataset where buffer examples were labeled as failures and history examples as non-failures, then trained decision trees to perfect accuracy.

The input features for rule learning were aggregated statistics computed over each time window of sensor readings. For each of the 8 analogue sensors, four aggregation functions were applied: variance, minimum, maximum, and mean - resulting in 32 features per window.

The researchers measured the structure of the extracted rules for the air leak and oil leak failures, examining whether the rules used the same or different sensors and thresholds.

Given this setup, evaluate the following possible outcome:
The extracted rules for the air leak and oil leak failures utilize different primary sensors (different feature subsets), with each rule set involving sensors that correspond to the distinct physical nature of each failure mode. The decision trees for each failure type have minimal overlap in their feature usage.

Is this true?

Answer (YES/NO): NO